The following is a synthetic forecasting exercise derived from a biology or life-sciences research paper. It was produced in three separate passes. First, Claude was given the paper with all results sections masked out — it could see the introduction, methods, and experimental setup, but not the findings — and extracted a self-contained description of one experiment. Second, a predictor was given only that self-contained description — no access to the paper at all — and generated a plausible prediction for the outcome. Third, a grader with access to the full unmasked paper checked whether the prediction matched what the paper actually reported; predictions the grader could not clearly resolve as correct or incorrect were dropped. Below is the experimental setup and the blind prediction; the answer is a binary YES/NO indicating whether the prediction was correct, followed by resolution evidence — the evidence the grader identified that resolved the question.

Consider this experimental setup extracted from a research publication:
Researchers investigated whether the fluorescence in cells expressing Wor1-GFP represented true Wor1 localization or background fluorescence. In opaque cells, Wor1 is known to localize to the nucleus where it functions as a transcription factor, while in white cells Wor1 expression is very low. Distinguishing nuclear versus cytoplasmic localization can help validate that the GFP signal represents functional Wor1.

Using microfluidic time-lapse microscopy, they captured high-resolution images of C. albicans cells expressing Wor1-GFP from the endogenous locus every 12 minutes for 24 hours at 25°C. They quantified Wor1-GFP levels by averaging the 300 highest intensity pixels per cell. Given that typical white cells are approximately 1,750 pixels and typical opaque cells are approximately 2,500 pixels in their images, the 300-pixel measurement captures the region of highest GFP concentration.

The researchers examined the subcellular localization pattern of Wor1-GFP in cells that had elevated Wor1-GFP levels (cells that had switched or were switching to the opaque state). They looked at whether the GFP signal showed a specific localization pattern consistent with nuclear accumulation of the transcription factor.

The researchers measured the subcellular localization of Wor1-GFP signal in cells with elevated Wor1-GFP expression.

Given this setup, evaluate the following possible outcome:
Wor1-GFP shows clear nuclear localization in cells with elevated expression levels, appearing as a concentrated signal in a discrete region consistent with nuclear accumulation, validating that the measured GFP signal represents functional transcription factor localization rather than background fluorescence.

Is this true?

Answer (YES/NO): YES